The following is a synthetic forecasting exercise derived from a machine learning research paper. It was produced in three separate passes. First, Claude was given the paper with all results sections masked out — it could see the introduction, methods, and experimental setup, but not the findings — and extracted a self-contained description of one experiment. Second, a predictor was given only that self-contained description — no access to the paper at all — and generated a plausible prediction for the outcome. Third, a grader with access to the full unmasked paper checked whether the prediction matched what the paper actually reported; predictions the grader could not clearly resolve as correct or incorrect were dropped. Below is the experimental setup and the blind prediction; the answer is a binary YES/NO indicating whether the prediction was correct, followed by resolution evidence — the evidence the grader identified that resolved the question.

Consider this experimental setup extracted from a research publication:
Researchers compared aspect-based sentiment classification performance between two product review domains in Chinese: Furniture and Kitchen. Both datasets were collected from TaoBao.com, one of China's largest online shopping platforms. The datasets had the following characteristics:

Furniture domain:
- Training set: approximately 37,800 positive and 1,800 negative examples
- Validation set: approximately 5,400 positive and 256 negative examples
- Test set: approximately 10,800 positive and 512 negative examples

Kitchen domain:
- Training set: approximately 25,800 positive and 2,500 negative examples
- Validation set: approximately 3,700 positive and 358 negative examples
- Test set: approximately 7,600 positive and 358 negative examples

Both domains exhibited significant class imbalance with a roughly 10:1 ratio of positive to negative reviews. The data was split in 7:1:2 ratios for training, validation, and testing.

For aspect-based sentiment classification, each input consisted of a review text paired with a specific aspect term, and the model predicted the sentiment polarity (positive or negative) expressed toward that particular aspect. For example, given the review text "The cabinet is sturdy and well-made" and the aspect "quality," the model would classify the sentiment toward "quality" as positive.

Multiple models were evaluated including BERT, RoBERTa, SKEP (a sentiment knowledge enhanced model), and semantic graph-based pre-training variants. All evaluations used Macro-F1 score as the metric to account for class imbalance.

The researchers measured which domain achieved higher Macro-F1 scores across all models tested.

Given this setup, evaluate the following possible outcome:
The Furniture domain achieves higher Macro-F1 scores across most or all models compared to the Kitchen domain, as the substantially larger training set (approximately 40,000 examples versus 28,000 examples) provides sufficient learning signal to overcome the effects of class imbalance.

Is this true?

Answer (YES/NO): NO